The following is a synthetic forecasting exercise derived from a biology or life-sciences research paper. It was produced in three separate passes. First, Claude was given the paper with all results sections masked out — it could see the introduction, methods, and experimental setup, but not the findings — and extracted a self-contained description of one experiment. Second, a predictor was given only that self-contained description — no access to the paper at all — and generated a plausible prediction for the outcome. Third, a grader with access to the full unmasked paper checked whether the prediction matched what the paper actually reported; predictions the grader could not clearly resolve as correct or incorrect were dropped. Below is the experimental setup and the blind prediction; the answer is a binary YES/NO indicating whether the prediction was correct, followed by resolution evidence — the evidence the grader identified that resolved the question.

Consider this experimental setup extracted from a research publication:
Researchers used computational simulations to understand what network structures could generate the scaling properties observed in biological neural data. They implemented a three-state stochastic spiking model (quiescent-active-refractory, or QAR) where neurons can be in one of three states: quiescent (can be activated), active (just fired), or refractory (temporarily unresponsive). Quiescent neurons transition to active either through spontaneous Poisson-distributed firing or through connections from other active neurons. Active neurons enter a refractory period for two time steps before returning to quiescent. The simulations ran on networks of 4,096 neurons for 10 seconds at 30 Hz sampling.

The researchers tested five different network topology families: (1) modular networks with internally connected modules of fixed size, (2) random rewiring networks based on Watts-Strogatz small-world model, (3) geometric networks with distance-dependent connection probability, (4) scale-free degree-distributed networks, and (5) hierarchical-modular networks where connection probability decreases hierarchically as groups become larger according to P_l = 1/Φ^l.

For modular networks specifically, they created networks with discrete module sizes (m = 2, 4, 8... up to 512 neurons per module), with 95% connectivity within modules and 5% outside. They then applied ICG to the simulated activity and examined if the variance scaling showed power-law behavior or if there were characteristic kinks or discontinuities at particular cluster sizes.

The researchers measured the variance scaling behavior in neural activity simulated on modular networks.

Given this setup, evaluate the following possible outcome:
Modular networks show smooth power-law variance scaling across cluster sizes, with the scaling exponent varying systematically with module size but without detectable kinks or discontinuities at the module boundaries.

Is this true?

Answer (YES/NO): NO